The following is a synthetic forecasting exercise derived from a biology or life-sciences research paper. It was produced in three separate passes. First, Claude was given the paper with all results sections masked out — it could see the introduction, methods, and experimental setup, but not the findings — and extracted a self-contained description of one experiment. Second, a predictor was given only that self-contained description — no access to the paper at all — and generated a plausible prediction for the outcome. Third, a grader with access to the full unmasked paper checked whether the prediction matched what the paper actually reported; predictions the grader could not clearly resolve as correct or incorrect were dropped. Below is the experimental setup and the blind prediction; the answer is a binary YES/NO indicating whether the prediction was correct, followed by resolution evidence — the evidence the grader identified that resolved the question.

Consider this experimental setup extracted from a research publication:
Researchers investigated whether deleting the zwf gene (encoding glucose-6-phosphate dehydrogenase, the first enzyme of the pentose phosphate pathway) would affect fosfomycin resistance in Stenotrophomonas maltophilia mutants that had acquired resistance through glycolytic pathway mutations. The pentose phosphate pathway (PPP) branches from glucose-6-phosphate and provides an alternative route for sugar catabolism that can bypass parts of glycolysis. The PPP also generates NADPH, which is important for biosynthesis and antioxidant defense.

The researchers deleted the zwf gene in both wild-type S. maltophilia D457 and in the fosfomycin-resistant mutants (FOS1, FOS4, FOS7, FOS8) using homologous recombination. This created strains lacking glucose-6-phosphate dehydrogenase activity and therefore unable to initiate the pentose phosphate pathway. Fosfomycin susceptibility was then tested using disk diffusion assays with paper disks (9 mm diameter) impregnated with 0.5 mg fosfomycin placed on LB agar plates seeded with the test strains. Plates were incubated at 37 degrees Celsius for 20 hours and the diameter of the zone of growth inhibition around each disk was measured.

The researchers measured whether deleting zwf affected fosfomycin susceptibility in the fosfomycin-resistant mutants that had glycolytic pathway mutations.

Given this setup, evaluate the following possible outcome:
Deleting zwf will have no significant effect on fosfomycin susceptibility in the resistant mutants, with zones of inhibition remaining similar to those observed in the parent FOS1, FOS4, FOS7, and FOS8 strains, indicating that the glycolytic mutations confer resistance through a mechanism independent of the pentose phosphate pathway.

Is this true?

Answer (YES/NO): YES